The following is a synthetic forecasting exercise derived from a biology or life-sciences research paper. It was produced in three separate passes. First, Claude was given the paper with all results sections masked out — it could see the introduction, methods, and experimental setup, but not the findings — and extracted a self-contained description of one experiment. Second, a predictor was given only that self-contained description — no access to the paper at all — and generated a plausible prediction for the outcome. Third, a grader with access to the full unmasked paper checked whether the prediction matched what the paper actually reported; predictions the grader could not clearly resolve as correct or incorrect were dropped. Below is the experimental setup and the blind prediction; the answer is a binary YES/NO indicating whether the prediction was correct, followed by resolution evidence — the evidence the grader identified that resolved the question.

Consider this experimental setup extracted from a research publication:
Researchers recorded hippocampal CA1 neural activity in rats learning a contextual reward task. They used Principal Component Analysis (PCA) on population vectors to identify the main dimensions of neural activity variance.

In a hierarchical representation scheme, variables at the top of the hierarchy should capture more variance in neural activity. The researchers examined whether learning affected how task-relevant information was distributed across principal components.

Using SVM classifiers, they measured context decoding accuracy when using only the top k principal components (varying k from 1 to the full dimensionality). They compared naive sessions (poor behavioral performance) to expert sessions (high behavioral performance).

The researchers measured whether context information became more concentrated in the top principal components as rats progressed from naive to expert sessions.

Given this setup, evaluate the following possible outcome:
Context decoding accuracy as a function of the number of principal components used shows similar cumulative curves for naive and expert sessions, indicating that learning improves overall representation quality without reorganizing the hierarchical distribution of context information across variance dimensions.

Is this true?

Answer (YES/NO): NO